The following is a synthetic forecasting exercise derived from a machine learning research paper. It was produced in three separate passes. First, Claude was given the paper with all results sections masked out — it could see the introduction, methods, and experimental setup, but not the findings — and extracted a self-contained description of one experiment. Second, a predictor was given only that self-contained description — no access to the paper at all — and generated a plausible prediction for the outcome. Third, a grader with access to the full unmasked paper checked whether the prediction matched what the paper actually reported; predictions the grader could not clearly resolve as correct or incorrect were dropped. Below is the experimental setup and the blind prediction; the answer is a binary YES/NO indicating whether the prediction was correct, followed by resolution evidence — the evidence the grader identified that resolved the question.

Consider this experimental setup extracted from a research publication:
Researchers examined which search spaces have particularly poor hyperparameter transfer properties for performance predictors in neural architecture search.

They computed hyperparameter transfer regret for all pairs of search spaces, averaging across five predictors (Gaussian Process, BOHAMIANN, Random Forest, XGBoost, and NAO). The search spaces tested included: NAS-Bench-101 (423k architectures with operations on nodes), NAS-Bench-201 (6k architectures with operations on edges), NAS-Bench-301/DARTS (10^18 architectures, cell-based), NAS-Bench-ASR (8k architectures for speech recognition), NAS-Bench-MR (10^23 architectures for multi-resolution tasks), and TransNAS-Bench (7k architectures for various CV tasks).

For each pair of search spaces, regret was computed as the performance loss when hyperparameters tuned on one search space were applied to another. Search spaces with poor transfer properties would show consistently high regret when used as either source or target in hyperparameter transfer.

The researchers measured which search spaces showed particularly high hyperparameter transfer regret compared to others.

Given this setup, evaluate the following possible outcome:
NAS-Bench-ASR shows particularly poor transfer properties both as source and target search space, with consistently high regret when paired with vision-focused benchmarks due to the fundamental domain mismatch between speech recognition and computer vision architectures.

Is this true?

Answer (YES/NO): NO